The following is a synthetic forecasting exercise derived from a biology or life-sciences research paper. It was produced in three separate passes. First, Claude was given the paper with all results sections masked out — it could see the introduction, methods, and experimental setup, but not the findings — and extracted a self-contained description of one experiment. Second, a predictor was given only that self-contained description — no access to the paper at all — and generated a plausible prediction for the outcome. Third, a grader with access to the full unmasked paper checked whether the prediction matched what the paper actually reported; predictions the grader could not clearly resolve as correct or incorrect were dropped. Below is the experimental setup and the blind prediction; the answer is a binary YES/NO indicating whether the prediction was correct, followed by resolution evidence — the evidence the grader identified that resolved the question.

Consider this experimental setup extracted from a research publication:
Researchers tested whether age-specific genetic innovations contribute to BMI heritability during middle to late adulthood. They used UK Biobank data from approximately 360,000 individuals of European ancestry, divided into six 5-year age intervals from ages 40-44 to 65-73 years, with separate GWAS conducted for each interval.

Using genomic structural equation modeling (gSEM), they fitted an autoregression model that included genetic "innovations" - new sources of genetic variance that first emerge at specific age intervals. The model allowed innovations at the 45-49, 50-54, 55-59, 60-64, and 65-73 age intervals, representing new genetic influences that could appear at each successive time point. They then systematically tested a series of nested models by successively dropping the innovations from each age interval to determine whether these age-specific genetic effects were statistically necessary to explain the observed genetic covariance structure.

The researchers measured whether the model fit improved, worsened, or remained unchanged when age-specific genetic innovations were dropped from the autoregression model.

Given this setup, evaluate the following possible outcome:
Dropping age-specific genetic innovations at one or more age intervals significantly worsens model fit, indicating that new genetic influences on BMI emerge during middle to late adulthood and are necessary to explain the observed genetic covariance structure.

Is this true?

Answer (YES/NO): NO